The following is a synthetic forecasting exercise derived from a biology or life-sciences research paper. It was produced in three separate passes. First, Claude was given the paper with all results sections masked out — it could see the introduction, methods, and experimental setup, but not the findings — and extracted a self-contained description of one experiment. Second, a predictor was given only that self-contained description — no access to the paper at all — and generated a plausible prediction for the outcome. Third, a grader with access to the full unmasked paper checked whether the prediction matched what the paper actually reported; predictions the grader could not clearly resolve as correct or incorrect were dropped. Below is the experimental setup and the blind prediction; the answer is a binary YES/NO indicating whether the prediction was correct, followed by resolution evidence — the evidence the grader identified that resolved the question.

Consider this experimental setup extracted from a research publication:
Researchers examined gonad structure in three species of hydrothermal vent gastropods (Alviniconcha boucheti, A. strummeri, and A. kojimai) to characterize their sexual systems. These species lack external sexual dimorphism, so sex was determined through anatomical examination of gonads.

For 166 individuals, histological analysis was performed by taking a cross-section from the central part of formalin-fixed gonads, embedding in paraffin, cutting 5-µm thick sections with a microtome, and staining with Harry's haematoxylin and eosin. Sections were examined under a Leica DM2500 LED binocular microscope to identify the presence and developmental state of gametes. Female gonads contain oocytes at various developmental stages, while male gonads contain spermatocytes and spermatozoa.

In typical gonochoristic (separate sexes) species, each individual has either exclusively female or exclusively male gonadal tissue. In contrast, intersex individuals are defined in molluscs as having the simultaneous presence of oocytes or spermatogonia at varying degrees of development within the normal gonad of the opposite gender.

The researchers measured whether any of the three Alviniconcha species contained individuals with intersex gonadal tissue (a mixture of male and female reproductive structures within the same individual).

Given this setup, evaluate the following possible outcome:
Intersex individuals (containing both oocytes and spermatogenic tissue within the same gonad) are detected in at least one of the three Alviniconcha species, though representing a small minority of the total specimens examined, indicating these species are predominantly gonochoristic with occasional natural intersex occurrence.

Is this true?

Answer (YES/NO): NO